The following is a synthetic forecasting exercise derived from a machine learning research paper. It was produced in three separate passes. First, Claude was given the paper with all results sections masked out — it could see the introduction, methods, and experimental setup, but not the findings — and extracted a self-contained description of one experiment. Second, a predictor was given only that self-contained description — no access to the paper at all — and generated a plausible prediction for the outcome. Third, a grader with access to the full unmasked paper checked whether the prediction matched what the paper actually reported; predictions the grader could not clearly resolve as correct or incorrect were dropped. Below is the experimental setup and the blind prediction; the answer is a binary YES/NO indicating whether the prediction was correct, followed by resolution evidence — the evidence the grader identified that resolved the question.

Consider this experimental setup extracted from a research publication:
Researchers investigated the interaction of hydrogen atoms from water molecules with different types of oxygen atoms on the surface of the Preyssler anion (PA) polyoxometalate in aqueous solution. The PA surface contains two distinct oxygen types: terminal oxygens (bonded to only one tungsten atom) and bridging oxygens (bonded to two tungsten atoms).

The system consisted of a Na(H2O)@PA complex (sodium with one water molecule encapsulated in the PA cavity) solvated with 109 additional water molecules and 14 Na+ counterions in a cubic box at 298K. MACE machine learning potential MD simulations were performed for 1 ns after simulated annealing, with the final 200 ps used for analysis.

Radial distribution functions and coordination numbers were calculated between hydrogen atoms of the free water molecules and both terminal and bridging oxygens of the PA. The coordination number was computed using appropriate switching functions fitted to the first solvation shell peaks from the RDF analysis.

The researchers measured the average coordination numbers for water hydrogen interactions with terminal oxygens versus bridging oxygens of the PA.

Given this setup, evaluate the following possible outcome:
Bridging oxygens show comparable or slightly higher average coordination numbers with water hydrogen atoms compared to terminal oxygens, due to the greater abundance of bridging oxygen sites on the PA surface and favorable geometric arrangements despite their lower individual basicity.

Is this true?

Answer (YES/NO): NO